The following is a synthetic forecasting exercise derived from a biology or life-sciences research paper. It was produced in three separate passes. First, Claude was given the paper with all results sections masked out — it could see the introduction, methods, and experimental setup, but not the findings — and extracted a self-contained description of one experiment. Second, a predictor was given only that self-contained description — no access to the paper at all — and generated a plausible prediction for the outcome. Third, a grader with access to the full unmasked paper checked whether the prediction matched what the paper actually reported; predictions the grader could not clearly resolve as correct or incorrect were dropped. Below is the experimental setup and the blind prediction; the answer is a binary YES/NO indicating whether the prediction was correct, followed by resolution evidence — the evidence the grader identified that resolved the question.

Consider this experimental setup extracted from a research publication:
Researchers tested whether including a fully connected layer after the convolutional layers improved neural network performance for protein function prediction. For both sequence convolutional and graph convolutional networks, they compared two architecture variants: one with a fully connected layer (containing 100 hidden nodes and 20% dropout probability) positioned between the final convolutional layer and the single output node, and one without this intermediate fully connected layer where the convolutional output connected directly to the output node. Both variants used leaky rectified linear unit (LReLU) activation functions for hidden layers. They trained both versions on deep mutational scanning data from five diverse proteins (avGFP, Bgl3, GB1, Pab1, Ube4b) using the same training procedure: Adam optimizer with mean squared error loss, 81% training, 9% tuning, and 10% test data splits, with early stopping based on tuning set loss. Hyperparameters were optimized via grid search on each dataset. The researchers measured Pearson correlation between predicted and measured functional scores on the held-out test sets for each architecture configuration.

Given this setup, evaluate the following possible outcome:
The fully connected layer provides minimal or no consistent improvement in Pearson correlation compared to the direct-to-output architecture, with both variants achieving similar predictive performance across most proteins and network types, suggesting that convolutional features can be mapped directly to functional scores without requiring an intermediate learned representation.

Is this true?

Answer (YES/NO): NO